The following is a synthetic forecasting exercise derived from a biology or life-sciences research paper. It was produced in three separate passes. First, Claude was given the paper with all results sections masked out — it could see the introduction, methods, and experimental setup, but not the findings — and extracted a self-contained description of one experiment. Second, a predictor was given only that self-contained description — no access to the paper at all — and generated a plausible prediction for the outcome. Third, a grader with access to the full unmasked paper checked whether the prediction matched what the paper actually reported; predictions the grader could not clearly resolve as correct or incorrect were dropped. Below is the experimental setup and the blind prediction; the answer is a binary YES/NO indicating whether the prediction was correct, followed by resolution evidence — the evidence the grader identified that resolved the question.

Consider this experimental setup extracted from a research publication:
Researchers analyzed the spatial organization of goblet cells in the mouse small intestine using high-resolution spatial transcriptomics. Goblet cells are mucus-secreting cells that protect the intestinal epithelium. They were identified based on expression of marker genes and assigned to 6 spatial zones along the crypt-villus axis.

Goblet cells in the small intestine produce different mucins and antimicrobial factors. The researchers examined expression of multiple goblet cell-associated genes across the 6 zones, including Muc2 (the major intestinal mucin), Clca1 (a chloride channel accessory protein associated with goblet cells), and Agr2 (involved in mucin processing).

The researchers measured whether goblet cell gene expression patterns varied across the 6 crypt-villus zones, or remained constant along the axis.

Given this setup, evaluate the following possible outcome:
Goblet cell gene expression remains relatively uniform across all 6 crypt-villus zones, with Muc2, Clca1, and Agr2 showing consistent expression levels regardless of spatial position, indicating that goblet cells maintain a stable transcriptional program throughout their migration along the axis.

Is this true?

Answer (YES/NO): NO